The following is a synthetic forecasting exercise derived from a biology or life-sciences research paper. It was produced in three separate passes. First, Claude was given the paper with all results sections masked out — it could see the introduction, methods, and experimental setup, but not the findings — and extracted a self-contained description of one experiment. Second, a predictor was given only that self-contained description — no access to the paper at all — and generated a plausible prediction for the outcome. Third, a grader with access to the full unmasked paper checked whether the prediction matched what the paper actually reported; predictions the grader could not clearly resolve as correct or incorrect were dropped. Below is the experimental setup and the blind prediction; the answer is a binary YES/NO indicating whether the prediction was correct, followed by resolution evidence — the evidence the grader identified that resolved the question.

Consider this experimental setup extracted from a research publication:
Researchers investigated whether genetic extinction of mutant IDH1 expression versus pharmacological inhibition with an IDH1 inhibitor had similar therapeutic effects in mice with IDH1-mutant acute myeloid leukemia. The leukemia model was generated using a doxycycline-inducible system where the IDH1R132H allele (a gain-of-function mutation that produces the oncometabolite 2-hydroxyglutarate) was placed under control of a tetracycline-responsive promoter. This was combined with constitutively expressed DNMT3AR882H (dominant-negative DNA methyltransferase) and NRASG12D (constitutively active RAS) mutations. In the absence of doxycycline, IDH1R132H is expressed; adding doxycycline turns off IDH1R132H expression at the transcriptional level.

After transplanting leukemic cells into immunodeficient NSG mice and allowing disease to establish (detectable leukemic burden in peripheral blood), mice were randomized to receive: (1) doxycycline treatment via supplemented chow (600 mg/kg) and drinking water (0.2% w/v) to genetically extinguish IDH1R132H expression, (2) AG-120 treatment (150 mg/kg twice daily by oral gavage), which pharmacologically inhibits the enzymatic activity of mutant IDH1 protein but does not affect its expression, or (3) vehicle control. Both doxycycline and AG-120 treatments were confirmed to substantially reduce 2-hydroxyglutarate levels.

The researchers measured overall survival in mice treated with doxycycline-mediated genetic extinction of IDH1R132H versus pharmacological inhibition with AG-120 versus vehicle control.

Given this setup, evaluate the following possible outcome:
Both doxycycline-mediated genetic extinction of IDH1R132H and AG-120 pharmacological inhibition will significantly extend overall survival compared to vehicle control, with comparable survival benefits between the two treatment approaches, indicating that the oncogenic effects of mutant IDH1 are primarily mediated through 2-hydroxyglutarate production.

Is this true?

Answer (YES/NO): YES